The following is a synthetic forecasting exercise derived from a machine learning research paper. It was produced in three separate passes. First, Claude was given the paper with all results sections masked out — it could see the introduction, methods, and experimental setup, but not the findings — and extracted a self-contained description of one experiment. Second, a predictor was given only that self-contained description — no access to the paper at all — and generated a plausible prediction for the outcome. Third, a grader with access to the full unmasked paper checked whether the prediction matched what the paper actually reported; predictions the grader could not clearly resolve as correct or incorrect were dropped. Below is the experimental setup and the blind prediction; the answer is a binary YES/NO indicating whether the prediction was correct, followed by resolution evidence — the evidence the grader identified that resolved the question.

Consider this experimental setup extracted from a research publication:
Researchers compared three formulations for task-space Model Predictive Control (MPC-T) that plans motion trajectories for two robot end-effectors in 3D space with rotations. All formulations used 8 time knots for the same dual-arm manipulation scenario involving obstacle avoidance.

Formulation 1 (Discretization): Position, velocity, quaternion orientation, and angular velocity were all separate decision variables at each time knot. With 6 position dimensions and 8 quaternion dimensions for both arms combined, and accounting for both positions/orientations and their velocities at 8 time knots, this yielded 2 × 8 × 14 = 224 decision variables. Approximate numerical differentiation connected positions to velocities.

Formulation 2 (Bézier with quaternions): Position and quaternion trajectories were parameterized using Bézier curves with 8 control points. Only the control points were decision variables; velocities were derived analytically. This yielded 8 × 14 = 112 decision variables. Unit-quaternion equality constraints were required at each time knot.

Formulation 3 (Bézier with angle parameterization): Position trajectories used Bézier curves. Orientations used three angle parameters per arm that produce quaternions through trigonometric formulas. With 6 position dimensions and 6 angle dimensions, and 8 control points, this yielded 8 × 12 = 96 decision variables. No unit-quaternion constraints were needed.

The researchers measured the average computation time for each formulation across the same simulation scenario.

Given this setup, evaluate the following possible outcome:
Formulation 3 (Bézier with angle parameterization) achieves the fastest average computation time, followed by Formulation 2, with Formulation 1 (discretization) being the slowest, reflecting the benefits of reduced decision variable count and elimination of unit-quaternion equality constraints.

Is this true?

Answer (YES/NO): YES